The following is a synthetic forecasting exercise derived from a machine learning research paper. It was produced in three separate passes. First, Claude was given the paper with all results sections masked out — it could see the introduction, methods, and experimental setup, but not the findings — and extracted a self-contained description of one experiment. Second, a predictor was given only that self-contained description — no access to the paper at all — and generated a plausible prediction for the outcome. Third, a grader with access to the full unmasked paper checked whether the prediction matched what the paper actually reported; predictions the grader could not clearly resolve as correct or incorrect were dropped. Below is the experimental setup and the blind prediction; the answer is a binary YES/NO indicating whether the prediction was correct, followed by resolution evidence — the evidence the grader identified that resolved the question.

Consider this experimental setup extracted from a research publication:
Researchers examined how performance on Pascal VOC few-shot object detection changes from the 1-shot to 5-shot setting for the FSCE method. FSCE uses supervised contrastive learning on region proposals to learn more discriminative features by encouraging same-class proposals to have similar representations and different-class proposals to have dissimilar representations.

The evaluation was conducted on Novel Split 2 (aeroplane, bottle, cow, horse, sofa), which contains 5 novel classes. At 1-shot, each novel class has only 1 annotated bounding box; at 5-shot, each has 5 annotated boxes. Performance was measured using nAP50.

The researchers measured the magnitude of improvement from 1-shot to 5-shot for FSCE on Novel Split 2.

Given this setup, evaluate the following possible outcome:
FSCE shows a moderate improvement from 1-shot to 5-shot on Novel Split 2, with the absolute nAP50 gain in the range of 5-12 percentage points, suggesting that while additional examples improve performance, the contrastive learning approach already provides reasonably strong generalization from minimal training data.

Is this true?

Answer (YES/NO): NO